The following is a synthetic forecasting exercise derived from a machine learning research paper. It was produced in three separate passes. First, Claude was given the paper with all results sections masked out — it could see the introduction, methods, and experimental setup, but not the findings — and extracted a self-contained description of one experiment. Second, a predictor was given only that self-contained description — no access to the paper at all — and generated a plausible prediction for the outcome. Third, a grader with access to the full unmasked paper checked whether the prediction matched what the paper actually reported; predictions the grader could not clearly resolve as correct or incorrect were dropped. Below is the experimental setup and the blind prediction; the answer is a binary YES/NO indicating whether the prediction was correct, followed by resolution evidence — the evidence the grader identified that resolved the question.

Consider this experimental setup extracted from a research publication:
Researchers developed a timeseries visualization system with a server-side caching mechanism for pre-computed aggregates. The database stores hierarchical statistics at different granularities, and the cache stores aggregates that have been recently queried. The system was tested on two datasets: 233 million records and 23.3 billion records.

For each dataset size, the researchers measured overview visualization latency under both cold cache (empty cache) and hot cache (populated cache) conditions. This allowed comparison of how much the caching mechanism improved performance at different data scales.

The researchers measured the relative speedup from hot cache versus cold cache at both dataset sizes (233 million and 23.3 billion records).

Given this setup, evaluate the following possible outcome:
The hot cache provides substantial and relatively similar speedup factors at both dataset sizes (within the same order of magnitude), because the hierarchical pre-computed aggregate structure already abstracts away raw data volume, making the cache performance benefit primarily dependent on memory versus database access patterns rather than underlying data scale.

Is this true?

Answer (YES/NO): YES